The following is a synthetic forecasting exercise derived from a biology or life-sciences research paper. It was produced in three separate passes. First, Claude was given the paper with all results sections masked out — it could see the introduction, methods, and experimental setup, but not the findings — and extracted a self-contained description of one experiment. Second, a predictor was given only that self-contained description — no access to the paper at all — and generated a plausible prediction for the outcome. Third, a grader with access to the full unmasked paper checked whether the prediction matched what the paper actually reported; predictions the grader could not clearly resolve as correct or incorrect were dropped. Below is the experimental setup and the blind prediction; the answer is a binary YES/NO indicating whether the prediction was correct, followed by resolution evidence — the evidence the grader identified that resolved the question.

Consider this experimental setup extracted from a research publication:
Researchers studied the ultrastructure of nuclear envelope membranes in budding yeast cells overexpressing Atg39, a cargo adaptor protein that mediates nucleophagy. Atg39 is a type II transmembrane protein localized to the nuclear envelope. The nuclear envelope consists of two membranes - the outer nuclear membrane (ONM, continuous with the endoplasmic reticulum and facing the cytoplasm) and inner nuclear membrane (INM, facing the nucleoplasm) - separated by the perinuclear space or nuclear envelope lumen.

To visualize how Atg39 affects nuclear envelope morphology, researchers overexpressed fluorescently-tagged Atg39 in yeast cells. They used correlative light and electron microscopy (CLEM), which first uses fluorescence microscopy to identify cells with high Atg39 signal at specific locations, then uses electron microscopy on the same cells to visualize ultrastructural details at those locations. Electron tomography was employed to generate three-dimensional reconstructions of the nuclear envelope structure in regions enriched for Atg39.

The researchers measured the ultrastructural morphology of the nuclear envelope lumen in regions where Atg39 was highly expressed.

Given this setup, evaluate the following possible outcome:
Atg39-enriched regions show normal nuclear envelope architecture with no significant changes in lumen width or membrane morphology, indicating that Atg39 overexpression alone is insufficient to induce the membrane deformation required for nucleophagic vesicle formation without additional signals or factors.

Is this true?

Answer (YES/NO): NO